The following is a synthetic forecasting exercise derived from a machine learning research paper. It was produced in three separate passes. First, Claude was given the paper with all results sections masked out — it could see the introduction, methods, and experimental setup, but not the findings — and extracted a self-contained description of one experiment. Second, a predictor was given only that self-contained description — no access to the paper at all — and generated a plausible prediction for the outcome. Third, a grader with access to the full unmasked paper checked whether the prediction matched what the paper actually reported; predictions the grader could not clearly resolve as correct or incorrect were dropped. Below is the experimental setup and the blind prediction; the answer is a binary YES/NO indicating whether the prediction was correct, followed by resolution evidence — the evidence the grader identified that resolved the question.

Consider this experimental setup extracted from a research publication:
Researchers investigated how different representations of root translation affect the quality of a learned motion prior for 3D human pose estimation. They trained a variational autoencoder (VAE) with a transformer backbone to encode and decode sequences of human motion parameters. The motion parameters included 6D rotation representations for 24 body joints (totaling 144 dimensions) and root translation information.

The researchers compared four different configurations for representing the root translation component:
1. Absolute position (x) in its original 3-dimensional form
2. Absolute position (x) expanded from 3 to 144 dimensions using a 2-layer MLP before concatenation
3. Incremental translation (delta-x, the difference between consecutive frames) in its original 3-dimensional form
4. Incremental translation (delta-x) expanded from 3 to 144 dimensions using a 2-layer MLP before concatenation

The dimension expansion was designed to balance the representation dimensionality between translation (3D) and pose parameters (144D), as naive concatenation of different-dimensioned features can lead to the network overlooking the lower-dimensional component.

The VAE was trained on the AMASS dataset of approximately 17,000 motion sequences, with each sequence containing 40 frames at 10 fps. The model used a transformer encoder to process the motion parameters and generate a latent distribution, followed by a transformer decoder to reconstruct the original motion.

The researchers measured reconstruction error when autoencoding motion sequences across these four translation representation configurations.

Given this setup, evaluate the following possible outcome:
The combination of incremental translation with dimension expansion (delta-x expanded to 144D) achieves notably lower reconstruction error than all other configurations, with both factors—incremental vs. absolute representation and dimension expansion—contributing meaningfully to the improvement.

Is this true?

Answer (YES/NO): YES